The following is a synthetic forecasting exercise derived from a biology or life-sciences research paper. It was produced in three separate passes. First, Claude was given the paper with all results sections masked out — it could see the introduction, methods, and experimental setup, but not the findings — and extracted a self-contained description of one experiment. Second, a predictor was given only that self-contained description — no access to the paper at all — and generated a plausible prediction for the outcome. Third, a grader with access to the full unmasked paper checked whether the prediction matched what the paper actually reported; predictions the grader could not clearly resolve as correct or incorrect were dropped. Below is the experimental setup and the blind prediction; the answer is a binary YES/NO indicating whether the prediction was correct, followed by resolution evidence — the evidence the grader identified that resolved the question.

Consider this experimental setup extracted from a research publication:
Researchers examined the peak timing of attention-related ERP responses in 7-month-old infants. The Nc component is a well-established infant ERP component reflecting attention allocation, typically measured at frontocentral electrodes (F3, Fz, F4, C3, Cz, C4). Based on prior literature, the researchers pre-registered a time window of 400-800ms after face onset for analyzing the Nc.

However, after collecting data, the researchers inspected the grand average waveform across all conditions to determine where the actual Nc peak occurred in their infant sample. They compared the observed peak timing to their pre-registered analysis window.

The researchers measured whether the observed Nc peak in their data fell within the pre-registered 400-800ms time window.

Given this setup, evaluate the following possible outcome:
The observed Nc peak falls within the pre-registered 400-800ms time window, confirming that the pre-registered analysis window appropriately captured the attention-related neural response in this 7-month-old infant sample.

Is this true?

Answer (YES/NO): NO